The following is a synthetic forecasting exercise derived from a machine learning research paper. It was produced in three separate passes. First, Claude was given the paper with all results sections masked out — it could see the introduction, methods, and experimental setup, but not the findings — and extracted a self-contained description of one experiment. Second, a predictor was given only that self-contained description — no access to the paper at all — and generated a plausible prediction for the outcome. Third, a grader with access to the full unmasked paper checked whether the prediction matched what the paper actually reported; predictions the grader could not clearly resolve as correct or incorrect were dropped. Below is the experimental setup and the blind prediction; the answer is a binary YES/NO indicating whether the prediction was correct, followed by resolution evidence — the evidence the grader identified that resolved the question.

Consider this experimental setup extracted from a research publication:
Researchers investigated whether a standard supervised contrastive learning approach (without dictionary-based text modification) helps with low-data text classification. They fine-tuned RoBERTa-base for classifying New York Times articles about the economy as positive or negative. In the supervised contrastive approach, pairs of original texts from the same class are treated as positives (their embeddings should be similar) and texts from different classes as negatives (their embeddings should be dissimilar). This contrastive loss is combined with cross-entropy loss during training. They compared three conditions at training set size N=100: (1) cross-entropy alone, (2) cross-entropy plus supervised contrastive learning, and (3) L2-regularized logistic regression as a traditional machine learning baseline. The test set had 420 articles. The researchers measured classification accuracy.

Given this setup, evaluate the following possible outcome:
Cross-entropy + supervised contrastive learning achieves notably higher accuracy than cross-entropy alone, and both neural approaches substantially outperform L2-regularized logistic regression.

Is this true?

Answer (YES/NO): NO